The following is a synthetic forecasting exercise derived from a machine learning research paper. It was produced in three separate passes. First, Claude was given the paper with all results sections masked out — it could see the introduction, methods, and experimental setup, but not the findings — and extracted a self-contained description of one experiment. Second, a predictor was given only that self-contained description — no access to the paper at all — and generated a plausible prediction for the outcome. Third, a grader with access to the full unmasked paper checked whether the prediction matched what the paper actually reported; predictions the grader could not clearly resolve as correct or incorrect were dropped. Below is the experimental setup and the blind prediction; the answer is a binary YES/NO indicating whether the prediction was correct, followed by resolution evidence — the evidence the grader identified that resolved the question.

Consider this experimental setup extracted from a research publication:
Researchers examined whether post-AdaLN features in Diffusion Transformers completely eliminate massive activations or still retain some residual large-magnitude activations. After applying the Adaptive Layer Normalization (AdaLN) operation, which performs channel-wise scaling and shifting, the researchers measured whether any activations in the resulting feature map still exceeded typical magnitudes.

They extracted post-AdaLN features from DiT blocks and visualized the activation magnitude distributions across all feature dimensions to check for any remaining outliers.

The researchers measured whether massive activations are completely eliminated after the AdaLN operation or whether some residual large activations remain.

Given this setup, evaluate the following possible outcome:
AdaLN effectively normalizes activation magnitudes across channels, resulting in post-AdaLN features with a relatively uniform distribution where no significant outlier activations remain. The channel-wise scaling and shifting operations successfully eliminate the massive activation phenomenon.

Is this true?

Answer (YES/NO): NO